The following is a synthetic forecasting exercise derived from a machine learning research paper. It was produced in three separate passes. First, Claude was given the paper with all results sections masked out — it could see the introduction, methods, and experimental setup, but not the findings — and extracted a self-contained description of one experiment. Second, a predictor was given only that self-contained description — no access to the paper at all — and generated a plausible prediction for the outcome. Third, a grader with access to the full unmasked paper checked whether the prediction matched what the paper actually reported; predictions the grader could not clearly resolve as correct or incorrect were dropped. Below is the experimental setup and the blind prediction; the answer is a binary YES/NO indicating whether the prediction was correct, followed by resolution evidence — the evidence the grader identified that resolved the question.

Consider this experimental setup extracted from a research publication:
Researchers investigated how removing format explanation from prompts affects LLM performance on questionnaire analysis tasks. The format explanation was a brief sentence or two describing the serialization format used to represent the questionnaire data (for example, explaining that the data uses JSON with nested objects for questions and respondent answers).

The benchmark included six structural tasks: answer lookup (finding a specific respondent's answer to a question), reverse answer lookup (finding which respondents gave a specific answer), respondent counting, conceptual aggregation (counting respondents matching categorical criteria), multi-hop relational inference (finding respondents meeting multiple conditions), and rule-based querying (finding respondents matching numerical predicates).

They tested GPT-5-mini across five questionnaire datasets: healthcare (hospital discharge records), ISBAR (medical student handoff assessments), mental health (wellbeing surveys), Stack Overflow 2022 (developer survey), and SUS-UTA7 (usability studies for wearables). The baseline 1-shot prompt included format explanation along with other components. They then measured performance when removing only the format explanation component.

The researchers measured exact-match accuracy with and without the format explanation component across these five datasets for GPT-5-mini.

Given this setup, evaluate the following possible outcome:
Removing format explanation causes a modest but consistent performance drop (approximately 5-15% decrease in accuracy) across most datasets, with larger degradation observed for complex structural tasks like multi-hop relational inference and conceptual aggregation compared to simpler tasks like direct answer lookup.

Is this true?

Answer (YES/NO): NO